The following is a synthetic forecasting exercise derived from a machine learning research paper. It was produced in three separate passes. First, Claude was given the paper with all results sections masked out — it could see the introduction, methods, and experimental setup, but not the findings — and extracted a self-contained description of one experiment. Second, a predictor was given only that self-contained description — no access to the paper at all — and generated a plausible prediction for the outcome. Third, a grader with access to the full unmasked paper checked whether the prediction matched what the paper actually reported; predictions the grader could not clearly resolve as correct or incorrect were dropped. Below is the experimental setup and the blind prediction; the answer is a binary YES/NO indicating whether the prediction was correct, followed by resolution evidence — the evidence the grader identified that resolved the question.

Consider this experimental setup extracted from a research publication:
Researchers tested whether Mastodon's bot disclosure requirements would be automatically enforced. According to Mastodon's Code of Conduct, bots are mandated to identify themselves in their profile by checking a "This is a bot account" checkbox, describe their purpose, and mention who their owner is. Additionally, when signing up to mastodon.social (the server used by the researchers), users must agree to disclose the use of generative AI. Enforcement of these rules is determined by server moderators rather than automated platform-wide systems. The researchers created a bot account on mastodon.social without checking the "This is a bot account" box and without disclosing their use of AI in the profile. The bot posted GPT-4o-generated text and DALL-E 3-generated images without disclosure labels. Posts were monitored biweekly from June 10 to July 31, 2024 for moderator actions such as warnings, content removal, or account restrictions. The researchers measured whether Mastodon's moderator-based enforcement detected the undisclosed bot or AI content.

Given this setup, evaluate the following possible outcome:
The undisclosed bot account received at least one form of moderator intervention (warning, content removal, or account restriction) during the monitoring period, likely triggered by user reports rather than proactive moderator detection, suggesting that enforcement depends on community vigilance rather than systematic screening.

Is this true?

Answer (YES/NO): NO